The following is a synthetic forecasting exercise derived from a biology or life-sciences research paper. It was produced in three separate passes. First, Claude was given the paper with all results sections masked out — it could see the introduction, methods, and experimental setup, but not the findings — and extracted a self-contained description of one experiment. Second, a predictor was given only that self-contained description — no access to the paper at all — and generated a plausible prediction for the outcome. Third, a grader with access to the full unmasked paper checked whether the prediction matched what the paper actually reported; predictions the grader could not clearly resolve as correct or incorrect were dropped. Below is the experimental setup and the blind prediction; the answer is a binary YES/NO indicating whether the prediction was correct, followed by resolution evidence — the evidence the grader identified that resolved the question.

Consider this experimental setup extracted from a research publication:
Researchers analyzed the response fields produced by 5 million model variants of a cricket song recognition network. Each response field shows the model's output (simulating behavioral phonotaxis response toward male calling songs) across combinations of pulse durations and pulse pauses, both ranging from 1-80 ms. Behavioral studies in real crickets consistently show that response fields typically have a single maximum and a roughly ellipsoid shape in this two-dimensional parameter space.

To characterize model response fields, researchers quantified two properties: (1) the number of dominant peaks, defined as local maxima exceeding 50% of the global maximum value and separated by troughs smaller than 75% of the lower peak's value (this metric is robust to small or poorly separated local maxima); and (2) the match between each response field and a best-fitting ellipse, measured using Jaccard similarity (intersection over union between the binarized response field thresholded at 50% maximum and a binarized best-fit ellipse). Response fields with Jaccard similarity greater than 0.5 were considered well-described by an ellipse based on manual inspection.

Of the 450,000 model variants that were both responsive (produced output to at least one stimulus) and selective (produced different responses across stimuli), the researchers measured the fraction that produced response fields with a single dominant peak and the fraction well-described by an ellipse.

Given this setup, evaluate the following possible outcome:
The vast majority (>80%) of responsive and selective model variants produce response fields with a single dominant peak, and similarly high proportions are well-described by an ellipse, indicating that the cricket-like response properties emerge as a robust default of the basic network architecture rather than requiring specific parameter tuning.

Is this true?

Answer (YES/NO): YES